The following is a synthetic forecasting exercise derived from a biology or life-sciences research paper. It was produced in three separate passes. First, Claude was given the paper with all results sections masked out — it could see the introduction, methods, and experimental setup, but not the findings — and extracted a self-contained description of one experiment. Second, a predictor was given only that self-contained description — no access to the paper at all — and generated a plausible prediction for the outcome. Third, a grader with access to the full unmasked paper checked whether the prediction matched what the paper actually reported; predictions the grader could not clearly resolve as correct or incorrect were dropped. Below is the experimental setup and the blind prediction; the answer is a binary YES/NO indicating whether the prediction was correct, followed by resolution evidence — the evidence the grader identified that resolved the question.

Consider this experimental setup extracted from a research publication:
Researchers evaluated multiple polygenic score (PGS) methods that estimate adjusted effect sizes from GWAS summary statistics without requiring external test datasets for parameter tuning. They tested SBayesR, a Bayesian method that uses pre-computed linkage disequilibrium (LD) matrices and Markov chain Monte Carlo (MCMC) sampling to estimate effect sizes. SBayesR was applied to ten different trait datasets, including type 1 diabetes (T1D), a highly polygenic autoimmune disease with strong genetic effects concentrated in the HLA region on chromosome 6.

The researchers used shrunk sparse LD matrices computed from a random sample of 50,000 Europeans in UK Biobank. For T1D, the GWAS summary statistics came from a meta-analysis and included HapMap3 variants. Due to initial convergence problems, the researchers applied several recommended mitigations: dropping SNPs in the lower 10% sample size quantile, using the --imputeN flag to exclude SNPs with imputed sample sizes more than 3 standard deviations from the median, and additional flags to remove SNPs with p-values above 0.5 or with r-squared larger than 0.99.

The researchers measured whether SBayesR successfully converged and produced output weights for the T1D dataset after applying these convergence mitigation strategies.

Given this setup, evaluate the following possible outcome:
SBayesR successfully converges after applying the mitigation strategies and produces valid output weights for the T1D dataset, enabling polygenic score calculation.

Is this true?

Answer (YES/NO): NO